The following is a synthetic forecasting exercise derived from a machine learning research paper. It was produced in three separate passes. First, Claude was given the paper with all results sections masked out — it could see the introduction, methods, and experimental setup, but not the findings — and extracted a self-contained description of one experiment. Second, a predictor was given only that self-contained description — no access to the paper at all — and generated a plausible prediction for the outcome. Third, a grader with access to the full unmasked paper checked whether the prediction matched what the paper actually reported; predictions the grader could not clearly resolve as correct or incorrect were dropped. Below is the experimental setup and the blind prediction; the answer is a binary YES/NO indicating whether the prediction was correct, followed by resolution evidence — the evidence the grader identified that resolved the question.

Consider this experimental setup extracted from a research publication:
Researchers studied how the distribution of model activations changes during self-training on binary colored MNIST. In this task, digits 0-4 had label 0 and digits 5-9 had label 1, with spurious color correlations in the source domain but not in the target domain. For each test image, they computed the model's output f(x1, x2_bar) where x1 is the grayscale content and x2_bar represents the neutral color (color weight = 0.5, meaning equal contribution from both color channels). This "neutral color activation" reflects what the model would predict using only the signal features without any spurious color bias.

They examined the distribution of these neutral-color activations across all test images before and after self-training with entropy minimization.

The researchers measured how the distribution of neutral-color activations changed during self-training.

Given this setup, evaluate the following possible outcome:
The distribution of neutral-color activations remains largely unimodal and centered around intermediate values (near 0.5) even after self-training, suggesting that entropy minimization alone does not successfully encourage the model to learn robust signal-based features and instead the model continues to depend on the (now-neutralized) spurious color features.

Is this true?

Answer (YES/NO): NO